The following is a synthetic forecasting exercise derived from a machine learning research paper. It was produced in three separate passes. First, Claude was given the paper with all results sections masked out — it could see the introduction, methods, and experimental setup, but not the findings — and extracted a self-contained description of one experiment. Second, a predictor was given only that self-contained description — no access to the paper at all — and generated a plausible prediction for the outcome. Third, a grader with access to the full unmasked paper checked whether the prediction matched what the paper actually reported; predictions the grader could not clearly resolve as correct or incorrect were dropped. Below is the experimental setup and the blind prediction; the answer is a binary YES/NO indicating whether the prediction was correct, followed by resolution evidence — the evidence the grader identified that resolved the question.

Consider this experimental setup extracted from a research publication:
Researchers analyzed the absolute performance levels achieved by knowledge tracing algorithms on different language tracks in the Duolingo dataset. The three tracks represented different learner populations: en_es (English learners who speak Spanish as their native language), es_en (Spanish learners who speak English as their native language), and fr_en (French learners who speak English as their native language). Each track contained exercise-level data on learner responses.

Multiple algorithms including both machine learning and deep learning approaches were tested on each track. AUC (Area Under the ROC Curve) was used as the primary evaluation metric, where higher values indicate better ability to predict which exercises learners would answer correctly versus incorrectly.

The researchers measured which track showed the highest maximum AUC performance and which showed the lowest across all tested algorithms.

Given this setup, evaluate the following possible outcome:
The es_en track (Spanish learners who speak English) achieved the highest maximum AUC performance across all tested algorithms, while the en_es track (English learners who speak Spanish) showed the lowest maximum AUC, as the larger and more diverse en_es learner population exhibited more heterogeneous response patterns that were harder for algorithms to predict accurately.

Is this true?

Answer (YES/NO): NO